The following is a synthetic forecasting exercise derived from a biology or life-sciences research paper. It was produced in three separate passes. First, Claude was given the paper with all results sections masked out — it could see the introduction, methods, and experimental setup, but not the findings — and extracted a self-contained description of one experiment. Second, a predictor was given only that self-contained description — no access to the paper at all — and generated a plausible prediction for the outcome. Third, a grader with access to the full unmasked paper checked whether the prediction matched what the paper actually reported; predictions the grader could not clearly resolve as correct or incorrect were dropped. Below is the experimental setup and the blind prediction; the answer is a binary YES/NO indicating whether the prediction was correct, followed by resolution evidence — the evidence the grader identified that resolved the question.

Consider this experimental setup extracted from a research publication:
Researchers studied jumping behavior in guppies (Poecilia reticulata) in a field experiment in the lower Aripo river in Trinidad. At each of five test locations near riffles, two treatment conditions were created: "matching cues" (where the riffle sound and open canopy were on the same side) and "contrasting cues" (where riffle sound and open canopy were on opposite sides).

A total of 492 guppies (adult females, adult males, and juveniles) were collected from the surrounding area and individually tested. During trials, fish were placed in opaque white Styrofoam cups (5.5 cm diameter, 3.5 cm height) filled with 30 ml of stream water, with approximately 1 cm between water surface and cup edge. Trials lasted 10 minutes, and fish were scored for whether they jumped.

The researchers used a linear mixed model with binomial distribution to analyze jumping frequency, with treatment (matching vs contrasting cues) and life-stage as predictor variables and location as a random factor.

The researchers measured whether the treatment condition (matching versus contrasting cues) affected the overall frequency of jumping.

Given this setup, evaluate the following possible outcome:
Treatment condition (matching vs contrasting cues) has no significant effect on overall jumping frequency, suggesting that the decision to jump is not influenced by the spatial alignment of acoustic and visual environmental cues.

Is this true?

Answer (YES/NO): YES